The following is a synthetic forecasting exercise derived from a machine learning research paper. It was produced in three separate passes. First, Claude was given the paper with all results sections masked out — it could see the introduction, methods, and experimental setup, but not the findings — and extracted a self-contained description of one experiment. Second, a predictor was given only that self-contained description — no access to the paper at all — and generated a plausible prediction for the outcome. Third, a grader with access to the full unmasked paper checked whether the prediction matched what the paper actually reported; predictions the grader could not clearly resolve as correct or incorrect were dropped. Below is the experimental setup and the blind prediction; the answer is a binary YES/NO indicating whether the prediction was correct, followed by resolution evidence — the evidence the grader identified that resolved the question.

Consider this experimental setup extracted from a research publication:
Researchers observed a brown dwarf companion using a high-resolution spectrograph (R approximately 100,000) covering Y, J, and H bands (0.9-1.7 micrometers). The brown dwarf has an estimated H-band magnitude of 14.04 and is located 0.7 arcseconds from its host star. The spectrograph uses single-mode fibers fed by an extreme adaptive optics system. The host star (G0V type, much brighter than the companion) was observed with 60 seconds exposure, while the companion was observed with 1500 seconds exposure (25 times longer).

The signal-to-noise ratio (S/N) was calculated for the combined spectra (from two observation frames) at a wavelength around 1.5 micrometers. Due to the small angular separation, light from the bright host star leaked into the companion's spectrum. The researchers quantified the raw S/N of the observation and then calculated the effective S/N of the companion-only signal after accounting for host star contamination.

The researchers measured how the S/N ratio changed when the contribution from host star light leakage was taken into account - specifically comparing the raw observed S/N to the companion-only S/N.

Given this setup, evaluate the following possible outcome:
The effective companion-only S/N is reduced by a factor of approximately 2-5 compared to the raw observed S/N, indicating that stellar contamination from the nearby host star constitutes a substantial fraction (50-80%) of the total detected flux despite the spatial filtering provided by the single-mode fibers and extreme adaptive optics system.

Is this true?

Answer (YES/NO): NO